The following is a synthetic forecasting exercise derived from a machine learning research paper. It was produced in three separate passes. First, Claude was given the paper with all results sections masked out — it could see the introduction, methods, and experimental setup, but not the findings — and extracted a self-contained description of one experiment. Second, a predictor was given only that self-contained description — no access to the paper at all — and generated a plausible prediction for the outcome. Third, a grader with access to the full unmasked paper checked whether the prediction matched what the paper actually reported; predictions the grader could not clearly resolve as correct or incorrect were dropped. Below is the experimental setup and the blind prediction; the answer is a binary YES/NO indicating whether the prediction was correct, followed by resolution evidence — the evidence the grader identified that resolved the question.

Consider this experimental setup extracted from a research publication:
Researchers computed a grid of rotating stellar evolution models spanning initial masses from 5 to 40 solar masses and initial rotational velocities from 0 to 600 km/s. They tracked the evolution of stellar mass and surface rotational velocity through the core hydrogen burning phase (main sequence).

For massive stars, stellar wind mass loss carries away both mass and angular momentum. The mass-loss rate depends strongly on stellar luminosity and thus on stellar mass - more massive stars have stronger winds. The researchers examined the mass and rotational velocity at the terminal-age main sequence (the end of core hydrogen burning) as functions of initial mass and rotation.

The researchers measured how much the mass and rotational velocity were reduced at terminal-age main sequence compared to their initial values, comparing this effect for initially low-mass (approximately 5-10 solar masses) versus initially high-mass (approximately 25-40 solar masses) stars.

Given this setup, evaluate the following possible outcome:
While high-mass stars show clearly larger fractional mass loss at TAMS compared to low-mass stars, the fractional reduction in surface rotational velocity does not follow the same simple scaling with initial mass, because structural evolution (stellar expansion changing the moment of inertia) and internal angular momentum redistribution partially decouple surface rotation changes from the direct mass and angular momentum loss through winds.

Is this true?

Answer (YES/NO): NO